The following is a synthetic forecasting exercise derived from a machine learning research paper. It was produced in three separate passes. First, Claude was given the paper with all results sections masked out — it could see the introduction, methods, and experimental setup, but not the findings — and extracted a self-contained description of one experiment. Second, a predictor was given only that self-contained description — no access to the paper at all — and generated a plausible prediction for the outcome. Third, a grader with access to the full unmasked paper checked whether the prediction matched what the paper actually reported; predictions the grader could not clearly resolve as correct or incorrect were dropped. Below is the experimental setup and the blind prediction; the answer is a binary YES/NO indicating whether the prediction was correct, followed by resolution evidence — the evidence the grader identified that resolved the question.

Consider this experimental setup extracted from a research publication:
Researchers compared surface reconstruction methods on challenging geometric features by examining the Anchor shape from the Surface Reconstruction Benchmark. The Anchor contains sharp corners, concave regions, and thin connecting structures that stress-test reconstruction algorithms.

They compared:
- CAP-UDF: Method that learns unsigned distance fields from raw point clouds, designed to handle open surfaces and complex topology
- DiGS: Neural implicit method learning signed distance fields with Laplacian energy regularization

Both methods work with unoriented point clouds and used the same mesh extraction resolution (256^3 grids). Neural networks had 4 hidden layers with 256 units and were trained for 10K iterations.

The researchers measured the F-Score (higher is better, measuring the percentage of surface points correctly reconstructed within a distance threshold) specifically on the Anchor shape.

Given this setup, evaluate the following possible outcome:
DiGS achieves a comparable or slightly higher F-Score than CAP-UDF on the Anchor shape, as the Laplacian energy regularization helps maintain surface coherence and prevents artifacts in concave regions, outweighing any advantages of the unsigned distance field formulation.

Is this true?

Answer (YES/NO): YES